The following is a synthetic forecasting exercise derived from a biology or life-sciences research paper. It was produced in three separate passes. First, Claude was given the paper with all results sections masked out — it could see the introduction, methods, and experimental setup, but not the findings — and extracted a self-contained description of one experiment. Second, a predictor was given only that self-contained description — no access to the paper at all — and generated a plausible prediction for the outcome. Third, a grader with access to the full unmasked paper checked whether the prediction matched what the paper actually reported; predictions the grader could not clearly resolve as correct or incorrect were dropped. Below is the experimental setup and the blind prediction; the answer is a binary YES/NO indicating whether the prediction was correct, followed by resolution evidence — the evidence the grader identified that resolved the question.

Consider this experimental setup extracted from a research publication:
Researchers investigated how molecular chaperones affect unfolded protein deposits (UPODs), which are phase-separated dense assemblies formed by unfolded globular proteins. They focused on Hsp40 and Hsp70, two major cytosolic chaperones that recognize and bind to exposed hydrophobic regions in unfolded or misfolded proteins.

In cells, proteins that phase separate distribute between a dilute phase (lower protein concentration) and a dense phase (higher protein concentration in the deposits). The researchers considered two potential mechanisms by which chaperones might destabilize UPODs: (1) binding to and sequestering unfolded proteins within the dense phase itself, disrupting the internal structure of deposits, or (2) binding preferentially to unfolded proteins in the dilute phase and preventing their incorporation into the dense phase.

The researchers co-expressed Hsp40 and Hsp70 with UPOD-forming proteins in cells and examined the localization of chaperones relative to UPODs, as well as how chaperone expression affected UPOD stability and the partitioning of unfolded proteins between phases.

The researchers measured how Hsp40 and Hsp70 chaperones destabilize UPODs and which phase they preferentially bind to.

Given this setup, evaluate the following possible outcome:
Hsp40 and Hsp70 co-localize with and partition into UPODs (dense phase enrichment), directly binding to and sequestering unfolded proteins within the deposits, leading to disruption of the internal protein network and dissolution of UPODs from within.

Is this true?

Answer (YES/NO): NO